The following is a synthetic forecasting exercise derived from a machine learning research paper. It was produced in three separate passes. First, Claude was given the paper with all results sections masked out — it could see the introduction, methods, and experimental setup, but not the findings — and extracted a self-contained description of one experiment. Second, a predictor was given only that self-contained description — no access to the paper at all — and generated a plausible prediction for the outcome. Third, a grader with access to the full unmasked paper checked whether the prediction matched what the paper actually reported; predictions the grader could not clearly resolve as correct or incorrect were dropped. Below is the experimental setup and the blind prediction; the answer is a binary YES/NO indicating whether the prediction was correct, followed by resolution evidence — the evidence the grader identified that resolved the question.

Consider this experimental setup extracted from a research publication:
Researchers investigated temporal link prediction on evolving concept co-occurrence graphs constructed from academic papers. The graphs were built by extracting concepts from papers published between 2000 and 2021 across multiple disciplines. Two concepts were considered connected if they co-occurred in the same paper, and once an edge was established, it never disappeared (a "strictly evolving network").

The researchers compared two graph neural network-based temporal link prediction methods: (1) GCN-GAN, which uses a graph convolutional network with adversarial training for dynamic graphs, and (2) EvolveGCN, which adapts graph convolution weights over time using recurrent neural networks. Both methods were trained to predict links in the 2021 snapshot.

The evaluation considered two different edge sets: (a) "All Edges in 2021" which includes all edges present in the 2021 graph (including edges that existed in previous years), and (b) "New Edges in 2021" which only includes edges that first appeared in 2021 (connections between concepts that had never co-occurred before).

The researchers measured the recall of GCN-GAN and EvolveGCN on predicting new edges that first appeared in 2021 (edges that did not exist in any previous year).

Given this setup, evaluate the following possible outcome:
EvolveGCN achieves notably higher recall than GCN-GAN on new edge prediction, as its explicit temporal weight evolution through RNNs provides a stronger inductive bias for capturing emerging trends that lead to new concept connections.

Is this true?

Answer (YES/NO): NO